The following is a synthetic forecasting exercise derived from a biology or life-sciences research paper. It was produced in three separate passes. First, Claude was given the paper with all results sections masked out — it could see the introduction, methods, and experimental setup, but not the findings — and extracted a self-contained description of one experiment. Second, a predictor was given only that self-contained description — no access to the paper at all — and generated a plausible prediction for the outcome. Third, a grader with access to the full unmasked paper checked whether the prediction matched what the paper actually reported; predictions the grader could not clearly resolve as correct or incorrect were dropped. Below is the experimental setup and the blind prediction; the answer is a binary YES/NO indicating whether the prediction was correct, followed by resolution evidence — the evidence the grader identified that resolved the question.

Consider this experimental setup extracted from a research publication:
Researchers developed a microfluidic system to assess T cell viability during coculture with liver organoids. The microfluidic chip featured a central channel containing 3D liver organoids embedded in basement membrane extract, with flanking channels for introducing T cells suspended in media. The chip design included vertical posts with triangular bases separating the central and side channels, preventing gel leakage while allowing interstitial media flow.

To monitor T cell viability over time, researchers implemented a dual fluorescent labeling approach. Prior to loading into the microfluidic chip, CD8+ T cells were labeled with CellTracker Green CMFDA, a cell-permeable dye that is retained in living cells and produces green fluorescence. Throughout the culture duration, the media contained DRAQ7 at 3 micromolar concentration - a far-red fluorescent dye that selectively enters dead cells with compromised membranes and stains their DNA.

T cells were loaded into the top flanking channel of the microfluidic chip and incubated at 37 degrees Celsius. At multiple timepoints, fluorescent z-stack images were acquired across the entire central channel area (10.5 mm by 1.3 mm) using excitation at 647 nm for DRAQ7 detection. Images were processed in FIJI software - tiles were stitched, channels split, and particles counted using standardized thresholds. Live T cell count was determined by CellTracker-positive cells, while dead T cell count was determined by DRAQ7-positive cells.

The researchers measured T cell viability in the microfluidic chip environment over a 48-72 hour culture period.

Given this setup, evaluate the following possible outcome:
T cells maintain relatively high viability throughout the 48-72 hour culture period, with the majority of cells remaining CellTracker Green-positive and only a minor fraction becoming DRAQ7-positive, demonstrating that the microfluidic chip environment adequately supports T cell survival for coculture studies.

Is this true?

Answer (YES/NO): YES